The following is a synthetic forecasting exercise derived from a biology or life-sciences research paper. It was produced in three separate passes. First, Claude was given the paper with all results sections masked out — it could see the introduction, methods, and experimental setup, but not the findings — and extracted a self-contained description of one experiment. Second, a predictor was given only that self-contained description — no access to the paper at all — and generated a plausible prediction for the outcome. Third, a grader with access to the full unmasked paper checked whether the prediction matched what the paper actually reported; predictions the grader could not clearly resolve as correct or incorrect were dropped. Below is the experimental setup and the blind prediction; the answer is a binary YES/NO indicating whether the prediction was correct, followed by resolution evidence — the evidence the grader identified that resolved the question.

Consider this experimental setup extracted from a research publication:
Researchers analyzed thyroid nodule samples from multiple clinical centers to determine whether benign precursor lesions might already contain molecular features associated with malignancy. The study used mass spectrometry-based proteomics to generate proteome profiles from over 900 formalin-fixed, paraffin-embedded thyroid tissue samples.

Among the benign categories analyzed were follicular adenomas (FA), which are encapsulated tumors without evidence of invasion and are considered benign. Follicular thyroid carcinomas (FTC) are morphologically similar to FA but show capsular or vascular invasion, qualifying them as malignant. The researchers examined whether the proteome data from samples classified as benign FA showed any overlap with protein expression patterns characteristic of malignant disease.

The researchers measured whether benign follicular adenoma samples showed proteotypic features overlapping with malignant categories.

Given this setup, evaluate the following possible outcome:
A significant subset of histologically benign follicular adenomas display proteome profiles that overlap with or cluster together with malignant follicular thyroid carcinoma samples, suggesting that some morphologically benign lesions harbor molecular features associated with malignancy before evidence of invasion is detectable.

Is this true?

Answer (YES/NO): YES